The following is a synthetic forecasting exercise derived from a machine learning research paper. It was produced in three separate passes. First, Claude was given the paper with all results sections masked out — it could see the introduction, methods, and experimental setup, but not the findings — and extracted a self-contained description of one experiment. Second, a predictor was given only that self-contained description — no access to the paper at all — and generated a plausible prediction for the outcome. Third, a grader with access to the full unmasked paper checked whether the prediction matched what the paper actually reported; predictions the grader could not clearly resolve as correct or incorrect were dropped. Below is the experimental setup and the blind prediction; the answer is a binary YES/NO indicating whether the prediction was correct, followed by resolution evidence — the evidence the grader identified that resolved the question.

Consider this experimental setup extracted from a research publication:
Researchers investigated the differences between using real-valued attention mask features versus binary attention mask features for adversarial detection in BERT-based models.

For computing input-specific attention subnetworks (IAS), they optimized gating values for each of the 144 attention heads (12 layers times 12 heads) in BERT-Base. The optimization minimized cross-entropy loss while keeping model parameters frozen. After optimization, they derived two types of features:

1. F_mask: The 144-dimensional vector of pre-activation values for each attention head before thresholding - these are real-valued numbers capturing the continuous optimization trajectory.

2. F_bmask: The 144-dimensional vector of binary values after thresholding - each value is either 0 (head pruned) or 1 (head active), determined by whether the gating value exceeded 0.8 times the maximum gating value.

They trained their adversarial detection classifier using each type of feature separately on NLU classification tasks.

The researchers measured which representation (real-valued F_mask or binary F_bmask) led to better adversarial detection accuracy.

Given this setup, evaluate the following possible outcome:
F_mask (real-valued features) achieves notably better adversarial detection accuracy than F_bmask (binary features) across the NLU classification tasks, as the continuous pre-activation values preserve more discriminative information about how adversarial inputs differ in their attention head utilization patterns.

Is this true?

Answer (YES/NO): YES